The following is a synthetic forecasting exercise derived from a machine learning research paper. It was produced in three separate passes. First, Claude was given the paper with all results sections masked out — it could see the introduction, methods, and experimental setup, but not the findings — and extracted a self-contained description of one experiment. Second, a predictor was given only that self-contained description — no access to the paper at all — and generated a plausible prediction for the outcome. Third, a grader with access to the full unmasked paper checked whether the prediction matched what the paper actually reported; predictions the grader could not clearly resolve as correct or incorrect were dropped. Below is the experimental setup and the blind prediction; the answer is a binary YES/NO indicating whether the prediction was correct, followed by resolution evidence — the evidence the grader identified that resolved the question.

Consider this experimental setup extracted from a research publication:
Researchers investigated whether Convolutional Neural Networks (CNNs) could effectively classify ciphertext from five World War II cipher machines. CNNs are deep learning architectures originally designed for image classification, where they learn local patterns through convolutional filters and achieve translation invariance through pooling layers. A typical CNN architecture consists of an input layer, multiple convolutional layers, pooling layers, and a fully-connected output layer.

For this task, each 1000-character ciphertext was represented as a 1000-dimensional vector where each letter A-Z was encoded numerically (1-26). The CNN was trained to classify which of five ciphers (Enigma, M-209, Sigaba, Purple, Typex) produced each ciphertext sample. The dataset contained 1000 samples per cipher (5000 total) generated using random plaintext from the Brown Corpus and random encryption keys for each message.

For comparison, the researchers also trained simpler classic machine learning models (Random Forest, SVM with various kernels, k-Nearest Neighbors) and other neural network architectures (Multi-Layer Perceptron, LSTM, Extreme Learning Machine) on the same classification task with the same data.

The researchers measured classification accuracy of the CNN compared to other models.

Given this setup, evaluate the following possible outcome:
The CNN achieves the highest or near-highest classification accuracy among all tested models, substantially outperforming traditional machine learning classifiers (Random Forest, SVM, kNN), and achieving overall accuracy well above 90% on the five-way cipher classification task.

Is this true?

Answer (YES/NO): NO